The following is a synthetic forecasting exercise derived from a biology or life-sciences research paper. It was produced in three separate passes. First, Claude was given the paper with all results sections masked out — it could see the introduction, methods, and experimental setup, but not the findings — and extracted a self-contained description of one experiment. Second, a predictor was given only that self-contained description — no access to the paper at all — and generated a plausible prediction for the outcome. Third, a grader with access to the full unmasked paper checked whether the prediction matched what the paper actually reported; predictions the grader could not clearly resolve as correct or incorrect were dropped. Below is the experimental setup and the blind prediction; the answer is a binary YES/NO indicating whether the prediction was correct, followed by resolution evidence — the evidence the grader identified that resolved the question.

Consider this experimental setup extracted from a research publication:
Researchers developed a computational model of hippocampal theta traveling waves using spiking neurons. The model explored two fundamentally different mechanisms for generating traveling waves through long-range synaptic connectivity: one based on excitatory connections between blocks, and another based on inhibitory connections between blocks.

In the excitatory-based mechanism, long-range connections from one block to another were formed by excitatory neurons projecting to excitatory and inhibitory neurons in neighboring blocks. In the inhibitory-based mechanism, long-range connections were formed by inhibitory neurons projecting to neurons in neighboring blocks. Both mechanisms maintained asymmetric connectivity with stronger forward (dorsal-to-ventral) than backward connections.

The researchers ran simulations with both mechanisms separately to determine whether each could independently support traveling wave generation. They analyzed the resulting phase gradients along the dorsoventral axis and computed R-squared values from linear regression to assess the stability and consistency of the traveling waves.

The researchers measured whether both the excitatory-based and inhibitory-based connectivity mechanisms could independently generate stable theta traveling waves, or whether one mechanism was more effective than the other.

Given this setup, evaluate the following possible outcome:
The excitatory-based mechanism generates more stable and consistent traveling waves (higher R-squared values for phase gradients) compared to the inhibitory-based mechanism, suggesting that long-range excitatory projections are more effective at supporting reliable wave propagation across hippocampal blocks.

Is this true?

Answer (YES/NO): NO